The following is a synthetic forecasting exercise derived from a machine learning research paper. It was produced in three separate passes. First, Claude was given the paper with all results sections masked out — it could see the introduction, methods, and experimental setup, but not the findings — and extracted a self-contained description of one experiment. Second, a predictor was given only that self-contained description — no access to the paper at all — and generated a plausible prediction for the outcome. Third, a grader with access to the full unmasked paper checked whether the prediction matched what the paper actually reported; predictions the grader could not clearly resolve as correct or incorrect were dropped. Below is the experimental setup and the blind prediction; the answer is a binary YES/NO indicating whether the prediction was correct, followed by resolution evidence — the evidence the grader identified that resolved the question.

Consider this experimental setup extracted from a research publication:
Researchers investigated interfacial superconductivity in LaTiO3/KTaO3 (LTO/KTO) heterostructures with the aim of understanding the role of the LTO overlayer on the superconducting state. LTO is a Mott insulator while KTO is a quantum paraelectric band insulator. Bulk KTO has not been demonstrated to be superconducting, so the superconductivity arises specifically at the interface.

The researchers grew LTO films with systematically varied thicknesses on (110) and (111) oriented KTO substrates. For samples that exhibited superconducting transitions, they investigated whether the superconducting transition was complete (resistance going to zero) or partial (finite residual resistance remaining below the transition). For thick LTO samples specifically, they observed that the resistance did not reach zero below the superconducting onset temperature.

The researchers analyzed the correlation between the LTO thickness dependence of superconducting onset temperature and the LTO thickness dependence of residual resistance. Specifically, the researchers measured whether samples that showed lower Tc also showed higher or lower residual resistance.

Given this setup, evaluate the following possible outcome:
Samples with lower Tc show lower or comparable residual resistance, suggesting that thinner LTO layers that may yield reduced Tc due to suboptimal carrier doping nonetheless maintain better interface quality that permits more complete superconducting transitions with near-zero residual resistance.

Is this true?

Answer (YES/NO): NO